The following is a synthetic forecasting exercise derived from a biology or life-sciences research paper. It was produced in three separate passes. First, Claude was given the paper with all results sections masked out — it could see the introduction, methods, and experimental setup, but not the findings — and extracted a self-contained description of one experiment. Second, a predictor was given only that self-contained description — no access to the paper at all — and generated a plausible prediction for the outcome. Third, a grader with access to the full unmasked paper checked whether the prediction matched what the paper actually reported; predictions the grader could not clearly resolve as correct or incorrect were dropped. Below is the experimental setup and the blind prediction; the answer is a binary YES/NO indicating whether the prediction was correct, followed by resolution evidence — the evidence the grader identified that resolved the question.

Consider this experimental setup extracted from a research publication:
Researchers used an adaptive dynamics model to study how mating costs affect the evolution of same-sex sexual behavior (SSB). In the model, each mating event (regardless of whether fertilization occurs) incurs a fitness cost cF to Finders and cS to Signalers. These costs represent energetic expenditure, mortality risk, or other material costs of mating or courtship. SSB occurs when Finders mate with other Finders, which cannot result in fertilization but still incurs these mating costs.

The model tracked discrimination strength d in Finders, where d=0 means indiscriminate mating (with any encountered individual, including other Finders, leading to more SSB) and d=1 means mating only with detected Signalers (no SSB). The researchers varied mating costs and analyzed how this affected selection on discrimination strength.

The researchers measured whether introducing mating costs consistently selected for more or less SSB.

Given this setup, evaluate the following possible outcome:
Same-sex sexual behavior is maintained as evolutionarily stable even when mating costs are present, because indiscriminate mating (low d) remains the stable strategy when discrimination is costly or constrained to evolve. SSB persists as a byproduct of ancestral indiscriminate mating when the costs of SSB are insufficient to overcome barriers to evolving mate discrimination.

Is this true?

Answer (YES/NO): NO